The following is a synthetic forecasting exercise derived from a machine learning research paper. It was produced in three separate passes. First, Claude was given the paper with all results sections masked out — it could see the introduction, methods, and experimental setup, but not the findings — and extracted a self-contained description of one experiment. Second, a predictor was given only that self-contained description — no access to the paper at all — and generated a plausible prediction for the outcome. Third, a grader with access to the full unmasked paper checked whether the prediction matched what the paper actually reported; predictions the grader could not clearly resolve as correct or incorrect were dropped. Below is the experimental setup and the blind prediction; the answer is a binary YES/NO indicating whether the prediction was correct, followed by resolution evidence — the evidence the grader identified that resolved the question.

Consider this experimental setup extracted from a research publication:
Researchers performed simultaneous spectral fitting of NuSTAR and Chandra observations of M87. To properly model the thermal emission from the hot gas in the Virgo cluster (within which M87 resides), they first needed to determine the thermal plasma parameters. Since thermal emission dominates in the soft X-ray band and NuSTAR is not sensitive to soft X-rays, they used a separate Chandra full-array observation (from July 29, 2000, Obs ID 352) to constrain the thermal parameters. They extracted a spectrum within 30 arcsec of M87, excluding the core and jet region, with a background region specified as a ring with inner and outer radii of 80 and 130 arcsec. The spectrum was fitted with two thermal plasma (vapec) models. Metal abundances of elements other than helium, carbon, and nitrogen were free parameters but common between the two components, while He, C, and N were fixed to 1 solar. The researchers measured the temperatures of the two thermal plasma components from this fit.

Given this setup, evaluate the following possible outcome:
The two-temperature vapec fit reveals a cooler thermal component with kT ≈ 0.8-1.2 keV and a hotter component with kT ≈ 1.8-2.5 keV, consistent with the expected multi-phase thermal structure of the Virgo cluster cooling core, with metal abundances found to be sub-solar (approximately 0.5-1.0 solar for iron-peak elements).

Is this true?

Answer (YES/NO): NO